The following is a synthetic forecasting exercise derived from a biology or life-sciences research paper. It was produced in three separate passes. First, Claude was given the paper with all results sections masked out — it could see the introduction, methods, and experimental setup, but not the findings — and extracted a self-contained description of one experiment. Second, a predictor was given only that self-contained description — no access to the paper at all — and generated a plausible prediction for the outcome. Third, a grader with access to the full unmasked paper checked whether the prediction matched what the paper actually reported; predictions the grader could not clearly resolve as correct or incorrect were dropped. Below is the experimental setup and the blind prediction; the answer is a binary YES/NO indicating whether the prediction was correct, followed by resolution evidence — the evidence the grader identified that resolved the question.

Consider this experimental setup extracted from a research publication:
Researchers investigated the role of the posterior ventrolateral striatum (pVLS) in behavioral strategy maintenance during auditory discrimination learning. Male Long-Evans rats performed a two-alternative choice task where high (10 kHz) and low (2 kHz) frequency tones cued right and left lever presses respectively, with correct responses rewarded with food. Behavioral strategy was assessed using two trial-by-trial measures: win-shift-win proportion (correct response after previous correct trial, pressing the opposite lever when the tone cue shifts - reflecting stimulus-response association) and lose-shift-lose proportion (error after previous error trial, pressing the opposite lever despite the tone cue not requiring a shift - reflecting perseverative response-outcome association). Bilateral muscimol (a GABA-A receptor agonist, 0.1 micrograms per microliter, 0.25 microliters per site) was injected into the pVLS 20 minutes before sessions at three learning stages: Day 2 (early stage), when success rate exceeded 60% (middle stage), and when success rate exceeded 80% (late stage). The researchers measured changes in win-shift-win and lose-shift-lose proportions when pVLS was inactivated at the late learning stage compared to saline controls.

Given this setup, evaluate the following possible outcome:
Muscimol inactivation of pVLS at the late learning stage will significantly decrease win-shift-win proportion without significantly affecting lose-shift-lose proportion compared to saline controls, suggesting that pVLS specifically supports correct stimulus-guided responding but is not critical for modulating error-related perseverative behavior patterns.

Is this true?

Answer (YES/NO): YES